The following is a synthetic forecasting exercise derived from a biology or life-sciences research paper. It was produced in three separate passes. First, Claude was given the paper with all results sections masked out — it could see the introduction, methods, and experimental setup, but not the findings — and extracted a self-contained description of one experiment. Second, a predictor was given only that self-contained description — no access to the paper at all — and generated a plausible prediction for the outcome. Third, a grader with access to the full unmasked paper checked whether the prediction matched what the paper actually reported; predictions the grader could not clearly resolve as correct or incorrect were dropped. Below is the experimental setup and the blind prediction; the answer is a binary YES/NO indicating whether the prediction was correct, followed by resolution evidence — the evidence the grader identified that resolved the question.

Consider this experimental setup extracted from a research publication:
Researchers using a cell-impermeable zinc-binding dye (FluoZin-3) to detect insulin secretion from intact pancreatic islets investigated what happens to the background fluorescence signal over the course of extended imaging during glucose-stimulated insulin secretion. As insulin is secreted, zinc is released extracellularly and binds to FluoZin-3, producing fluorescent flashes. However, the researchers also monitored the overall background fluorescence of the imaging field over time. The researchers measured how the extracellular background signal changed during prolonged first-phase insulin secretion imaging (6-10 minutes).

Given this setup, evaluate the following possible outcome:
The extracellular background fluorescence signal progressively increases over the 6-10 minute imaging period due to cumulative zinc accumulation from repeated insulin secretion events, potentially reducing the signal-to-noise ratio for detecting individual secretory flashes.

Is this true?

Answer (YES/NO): YES